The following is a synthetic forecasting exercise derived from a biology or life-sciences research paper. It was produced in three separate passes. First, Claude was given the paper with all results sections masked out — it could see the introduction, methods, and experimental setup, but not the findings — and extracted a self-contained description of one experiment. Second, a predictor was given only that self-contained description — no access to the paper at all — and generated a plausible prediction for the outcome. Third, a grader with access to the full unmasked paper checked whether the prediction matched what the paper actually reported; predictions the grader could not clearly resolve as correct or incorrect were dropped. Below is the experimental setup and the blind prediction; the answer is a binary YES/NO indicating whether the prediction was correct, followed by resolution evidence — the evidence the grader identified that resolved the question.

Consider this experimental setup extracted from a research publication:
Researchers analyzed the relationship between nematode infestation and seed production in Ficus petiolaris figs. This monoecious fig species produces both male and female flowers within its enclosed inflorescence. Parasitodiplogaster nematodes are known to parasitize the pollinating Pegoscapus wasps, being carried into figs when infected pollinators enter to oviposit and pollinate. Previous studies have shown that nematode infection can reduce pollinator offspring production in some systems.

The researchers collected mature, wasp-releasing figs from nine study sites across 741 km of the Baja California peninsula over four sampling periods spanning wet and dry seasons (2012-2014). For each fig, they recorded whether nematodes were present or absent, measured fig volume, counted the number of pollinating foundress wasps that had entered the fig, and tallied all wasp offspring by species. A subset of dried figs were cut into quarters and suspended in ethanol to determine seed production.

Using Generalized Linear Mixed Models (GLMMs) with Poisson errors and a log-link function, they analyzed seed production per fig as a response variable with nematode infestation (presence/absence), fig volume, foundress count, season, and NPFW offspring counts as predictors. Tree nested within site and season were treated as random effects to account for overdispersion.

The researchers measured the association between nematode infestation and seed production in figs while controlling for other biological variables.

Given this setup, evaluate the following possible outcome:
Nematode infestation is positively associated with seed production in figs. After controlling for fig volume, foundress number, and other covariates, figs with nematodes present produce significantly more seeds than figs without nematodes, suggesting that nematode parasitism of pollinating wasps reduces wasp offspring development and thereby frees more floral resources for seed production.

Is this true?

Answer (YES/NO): NO